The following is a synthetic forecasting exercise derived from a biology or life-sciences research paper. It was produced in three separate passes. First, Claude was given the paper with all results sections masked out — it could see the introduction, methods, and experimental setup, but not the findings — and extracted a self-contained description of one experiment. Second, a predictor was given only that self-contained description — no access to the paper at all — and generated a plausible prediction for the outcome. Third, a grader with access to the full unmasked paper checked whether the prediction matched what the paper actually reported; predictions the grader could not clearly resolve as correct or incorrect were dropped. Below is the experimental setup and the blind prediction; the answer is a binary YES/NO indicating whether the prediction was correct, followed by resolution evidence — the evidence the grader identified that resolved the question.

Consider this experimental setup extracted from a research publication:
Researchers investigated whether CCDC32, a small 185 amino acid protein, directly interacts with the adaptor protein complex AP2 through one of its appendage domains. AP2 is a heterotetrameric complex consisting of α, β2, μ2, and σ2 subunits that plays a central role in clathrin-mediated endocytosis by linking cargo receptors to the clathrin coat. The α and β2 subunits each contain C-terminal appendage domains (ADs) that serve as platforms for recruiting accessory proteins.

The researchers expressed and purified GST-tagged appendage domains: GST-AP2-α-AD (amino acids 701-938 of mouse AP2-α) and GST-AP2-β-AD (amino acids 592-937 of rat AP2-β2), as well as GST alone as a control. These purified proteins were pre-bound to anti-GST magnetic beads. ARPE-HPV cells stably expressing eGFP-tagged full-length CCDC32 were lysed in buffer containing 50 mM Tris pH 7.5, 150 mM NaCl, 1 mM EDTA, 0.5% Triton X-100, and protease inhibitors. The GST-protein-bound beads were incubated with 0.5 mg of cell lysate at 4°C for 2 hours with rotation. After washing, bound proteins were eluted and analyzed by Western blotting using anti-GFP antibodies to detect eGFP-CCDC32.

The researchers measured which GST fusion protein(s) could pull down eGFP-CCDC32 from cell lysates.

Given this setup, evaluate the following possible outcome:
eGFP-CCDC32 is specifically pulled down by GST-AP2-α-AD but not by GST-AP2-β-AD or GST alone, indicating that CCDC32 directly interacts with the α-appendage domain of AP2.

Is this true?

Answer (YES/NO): YES